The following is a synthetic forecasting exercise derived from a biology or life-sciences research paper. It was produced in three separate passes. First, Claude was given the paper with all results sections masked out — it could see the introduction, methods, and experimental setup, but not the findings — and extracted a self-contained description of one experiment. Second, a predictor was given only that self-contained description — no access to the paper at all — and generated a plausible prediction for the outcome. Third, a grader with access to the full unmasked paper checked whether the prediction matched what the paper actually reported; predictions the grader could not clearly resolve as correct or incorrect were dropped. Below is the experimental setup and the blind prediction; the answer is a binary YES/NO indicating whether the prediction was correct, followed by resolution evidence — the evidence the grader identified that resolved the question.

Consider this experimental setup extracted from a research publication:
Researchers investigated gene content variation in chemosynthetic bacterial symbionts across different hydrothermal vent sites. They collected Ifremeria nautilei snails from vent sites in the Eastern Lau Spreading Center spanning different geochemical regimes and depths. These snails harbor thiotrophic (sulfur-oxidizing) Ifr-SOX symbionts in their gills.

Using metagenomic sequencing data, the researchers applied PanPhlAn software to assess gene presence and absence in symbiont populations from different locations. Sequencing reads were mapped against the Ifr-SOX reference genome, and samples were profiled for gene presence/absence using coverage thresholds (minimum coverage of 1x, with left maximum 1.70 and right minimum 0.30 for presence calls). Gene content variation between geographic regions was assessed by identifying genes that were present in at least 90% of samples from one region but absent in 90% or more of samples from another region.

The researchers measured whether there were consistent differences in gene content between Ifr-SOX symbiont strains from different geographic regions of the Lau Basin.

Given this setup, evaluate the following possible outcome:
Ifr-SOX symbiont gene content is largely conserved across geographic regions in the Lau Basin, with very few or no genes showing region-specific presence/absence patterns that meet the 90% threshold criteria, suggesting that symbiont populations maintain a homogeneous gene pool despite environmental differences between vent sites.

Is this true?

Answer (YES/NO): NO